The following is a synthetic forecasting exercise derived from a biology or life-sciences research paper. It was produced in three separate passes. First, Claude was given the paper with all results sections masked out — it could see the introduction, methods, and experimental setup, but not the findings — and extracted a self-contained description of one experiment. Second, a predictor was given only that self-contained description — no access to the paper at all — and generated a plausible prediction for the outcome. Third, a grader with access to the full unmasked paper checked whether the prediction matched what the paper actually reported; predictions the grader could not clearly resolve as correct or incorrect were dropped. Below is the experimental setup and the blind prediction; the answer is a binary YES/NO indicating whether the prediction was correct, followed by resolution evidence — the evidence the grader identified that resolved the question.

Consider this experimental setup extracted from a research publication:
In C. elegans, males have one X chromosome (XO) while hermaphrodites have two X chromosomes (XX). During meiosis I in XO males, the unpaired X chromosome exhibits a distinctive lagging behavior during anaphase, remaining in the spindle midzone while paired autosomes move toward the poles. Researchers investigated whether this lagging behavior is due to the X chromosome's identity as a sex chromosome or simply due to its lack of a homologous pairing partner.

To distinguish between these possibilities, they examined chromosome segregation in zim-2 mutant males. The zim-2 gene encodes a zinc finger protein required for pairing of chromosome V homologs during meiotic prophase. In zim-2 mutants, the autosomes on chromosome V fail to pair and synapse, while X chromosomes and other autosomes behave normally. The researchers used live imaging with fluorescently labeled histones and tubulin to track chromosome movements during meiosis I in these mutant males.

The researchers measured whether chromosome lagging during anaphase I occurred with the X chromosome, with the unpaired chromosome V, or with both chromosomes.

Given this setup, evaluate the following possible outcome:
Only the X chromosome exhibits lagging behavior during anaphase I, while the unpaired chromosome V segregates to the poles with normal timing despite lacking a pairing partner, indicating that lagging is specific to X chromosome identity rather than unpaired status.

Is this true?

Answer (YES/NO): NO